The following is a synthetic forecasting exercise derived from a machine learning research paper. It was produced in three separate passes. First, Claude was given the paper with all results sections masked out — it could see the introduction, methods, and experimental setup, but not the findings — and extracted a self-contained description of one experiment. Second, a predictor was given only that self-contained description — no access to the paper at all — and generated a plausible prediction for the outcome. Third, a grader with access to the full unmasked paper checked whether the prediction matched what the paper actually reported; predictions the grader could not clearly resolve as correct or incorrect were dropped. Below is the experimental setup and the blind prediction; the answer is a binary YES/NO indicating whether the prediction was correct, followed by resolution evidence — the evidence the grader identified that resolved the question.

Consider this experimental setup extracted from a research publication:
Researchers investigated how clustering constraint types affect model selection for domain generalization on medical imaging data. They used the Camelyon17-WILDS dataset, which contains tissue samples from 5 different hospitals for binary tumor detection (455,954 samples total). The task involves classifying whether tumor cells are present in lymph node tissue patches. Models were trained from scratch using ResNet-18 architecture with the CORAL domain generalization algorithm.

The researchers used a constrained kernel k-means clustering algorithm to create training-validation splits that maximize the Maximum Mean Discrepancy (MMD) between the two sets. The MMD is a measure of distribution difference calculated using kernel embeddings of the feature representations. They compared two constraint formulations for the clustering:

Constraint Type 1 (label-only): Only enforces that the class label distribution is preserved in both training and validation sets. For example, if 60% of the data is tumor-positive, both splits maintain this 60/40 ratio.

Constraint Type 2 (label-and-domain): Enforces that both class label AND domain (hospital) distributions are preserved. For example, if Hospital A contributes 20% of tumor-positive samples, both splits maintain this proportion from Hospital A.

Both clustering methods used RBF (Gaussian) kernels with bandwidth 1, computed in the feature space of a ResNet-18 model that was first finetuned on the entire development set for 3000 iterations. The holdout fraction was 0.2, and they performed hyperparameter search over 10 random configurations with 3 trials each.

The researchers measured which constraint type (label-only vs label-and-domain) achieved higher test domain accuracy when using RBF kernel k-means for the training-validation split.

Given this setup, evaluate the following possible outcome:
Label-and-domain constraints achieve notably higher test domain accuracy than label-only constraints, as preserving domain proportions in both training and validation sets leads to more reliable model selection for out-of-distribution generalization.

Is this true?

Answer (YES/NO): NO